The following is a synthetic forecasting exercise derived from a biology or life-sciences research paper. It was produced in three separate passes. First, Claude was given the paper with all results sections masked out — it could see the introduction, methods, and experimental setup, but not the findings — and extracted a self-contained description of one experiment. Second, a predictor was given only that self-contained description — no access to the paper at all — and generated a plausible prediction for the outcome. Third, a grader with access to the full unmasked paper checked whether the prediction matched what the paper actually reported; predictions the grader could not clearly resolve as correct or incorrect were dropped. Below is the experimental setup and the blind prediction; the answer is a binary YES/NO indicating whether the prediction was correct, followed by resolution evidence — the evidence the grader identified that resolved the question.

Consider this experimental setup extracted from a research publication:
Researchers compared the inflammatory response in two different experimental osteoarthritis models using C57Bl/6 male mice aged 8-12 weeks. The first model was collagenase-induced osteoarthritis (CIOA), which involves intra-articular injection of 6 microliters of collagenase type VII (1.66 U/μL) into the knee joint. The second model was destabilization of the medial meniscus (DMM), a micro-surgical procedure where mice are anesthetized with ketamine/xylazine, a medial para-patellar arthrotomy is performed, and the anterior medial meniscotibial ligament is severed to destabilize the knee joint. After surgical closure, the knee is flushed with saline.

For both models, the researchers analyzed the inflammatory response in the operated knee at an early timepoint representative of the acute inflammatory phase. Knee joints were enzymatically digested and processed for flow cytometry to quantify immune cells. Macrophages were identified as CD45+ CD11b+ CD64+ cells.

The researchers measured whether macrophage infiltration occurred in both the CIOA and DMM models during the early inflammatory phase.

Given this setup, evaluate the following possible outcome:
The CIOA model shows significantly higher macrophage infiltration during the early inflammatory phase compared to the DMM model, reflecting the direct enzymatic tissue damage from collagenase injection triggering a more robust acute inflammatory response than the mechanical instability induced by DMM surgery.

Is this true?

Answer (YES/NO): NO